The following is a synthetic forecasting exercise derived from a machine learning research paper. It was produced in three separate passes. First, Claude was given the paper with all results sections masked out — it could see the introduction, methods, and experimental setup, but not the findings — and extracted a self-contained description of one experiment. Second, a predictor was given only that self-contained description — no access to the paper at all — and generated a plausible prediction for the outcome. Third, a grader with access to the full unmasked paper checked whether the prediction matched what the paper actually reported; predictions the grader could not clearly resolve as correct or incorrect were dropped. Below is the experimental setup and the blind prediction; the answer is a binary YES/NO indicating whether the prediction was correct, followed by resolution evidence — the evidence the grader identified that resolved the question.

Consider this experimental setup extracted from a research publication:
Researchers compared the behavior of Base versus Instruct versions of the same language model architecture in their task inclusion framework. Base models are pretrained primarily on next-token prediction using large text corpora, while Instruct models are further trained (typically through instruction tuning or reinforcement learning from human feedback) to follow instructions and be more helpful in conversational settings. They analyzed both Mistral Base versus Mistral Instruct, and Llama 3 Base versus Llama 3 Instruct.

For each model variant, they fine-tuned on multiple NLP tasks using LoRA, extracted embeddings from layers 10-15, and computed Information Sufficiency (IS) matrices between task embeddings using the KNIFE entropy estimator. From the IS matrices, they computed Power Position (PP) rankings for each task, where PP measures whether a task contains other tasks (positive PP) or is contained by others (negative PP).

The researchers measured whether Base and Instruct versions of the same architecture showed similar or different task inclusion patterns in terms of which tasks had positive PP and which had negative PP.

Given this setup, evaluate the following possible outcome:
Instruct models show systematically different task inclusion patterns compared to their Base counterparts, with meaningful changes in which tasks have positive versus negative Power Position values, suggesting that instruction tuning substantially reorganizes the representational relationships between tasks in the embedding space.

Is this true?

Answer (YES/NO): NO